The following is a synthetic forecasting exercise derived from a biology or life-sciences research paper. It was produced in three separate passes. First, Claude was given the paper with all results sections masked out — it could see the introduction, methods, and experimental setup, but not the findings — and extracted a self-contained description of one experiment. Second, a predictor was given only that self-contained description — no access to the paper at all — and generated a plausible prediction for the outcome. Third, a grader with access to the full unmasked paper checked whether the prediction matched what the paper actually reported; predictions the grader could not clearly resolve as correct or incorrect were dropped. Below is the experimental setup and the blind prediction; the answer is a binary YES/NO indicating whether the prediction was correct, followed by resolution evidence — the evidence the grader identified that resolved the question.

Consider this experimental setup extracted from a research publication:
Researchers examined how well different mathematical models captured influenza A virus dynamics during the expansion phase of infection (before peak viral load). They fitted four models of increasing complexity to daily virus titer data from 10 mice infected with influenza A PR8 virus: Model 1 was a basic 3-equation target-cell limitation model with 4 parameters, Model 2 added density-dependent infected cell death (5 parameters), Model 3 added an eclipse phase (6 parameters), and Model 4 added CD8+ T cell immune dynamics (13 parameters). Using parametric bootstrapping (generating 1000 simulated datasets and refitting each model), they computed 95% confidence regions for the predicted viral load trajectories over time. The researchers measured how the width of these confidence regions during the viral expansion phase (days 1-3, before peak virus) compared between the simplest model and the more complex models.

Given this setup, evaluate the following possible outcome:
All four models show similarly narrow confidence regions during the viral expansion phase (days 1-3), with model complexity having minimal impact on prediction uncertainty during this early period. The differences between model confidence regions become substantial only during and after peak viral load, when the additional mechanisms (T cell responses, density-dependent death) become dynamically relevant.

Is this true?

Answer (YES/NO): NO